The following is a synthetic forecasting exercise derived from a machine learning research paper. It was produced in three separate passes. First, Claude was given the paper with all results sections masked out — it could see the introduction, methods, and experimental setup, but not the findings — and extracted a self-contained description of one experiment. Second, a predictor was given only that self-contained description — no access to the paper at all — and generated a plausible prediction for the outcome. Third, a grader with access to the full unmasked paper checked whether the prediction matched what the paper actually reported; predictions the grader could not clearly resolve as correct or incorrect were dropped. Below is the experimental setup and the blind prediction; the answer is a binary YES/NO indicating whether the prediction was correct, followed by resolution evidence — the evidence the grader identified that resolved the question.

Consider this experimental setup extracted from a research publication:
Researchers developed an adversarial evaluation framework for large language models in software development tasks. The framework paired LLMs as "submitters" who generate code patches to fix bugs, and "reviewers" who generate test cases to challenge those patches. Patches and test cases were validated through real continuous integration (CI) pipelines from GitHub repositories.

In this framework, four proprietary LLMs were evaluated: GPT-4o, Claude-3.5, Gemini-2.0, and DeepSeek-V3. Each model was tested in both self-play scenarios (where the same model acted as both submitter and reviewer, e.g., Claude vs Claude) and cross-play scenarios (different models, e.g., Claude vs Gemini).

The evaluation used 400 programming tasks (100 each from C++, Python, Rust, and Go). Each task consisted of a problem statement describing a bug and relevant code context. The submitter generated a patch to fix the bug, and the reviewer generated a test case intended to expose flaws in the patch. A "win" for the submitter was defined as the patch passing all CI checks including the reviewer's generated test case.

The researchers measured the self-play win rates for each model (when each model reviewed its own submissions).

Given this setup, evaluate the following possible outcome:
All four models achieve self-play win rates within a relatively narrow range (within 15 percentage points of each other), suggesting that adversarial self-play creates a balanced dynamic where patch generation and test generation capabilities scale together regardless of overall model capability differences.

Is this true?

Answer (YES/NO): YES